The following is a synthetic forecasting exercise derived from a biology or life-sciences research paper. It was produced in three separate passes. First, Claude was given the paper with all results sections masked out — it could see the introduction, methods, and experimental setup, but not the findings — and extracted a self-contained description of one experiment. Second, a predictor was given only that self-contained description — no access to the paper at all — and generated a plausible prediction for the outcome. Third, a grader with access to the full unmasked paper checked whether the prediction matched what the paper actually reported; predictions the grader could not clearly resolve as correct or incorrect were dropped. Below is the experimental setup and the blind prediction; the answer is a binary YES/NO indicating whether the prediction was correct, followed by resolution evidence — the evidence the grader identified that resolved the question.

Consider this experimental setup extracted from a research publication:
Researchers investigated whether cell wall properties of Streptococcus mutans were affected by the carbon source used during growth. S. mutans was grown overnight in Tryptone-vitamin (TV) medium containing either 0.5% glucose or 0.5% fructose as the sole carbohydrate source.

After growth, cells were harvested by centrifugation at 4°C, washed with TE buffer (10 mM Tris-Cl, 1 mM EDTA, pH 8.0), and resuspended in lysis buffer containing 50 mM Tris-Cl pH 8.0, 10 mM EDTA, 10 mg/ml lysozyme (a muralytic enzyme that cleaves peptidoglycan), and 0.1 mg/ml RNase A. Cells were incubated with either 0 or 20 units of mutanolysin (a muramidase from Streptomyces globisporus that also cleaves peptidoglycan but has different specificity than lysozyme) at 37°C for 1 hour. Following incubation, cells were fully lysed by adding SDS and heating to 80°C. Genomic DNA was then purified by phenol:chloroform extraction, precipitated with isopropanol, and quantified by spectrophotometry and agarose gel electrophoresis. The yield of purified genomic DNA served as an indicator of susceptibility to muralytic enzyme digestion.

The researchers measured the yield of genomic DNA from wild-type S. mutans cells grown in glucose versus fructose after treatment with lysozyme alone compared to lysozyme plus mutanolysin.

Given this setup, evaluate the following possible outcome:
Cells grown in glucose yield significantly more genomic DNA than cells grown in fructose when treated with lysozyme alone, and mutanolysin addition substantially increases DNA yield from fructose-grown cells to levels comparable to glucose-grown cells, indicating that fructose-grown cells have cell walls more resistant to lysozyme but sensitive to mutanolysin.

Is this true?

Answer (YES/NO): NO